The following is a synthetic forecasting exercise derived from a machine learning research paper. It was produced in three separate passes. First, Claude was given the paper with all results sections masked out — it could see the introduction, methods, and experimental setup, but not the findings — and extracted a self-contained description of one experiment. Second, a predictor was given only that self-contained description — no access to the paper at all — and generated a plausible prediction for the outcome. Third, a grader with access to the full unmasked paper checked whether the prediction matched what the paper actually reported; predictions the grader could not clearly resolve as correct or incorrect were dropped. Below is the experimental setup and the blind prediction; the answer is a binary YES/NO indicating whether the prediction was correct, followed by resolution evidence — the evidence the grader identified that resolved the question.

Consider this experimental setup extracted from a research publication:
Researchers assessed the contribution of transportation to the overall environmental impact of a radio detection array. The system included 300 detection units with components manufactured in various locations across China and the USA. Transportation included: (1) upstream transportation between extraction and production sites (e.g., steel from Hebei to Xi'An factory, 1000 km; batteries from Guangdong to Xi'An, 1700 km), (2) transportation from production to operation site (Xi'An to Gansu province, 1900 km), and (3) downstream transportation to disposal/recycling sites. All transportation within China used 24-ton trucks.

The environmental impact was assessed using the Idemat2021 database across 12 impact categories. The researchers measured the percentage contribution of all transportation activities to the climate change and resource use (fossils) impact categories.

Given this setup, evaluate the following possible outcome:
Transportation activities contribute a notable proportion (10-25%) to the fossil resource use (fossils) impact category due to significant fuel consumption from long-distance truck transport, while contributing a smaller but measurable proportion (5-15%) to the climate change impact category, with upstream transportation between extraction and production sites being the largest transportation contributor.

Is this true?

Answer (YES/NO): NO